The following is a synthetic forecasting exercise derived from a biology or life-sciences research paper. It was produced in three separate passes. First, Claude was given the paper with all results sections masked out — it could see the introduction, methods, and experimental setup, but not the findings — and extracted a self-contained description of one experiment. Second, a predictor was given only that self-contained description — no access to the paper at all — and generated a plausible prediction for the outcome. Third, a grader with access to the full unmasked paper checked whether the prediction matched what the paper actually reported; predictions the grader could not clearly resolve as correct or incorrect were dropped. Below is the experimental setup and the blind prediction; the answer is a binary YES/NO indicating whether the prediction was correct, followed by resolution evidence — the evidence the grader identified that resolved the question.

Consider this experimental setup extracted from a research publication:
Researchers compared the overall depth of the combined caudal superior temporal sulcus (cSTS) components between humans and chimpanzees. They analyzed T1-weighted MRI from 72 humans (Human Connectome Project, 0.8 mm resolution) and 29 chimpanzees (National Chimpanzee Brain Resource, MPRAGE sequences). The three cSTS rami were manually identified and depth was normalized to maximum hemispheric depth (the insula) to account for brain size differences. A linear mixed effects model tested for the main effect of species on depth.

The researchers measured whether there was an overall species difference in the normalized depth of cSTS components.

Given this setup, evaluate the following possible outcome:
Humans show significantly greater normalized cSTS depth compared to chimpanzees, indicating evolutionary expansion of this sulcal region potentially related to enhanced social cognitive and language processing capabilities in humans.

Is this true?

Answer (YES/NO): NO